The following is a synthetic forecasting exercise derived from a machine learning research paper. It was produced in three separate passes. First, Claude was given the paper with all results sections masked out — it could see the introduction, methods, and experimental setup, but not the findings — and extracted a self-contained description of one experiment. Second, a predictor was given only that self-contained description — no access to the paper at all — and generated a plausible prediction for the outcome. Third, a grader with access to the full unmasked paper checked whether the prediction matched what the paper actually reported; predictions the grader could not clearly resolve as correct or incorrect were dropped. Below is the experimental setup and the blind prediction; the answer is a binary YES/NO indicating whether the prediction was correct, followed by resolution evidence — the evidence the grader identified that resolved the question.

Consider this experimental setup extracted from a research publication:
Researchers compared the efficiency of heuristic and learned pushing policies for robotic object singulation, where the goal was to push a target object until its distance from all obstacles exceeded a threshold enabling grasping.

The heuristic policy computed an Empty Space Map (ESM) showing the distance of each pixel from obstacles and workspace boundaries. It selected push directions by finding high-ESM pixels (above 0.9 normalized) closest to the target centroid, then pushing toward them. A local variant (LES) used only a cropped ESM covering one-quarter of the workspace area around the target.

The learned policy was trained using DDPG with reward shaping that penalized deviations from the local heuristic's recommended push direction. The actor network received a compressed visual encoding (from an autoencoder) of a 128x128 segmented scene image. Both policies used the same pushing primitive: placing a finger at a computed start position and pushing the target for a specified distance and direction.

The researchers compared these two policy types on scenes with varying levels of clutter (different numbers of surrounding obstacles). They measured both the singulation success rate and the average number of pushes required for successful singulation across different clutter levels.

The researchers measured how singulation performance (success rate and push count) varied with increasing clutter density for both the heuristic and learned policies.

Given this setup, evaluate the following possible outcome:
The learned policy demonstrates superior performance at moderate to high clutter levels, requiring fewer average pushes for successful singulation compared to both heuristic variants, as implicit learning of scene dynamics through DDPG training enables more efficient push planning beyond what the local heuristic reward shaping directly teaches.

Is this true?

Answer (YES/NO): NO